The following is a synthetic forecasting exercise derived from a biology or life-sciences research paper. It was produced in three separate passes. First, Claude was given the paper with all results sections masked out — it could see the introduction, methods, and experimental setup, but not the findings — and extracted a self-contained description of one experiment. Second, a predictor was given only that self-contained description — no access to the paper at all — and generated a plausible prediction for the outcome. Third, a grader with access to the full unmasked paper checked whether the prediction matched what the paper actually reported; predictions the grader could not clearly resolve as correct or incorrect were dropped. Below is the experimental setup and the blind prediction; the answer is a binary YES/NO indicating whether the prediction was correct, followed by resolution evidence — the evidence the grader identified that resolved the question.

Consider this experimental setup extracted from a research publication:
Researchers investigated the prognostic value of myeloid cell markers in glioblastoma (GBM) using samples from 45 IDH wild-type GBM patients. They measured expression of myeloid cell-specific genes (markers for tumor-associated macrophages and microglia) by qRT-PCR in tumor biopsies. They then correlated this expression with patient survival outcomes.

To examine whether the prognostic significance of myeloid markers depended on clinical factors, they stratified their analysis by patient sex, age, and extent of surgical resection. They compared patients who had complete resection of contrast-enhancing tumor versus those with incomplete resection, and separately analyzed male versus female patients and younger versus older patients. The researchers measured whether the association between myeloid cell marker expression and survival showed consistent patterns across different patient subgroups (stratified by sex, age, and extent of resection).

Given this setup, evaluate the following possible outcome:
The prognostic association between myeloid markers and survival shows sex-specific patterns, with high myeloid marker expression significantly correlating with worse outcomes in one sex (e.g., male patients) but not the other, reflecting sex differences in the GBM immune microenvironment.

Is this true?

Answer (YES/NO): YES